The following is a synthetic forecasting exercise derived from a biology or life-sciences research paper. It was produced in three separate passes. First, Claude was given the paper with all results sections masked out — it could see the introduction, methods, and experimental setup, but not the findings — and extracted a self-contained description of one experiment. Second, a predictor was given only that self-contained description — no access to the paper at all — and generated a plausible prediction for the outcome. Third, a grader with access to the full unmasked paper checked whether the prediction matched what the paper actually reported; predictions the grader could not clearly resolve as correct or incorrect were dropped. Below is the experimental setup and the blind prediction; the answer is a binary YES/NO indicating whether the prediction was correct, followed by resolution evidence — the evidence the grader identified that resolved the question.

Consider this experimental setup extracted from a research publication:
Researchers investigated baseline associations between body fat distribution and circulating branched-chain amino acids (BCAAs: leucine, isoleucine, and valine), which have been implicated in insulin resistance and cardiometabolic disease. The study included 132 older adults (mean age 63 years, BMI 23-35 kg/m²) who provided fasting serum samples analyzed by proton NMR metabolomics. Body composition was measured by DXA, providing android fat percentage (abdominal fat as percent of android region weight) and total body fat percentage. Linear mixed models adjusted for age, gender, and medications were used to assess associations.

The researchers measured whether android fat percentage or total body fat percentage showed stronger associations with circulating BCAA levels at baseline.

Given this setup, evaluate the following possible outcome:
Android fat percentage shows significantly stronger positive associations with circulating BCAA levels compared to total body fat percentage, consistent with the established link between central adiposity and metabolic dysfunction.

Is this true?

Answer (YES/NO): YES